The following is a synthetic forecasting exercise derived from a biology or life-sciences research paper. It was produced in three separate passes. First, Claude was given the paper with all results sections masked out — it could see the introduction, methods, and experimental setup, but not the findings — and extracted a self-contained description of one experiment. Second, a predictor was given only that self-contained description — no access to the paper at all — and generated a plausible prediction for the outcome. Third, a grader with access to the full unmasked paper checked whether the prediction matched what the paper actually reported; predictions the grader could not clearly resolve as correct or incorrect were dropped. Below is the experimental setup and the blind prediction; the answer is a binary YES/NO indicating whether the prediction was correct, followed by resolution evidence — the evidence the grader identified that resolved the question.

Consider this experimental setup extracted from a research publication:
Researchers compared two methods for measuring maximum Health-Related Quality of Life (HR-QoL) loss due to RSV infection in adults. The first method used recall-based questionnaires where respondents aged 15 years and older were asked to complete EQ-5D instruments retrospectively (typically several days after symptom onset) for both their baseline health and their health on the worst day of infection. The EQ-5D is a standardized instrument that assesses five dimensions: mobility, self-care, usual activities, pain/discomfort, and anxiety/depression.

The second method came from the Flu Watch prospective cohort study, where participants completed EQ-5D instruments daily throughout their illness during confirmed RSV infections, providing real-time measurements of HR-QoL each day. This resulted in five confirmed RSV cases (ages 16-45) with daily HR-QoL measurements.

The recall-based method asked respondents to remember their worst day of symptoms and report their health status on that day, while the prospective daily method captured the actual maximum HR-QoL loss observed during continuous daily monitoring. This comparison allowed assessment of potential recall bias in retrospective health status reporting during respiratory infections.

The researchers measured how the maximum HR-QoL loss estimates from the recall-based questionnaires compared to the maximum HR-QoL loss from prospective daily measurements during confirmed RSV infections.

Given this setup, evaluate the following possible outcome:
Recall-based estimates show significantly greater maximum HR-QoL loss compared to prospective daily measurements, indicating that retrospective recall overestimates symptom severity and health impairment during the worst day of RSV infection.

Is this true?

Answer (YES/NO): YES